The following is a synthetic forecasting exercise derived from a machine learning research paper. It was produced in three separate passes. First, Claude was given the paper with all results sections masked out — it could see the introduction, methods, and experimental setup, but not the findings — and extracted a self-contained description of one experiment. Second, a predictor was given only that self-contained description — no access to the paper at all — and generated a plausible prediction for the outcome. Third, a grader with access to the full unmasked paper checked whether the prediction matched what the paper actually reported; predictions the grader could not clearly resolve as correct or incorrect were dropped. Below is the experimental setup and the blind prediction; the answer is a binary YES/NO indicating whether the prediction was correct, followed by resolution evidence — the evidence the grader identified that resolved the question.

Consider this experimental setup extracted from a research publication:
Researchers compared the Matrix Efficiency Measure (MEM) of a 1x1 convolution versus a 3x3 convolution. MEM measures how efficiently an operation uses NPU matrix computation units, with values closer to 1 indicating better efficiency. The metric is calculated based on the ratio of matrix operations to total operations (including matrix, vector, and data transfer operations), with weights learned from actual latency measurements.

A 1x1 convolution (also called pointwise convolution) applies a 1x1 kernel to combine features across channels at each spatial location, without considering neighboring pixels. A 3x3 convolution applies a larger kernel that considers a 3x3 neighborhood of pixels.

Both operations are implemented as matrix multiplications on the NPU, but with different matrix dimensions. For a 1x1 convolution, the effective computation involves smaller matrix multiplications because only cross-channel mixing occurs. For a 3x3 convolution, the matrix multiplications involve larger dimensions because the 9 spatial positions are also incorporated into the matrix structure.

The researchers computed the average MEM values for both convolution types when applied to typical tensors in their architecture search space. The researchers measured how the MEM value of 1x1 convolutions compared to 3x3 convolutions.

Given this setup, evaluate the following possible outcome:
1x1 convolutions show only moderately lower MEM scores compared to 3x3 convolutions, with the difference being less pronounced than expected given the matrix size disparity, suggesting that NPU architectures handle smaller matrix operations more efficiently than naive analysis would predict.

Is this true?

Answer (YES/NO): NO